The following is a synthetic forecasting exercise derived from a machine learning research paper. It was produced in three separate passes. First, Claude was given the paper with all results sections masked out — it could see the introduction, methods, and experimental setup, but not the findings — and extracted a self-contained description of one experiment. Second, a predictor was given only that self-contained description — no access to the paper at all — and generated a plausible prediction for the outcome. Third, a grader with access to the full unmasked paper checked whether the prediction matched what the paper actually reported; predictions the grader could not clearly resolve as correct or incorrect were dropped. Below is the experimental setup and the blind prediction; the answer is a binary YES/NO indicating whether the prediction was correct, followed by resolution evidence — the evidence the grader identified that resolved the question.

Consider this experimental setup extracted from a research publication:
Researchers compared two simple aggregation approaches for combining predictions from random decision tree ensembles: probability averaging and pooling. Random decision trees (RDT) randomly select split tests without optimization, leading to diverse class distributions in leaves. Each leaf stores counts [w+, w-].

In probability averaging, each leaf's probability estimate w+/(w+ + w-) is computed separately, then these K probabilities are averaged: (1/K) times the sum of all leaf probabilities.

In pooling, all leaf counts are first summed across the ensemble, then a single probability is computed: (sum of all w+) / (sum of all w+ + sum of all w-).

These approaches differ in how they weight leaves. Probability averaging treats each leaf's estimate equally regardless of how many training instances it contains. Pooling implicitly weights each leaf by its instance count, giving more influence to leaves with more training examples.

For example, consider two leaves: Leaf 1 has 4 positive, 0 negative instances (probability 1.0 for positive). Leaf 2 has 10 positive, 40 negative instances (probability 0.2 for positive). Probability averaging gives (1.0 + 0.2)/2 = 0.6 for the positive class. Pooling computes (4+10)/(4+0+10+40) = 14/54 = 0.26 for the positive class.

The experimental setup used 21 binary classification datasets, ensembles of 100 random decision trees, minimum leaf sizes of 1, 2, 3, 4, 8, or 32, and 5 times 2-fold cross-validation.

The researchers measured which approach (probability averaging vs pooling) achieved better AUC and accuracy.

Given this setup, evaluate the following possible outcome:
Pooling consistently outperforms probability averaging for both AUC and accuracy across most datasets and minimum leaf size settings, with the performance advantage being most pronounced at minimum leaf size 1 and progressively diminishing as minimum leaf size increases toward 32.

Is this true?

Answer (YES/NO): NO